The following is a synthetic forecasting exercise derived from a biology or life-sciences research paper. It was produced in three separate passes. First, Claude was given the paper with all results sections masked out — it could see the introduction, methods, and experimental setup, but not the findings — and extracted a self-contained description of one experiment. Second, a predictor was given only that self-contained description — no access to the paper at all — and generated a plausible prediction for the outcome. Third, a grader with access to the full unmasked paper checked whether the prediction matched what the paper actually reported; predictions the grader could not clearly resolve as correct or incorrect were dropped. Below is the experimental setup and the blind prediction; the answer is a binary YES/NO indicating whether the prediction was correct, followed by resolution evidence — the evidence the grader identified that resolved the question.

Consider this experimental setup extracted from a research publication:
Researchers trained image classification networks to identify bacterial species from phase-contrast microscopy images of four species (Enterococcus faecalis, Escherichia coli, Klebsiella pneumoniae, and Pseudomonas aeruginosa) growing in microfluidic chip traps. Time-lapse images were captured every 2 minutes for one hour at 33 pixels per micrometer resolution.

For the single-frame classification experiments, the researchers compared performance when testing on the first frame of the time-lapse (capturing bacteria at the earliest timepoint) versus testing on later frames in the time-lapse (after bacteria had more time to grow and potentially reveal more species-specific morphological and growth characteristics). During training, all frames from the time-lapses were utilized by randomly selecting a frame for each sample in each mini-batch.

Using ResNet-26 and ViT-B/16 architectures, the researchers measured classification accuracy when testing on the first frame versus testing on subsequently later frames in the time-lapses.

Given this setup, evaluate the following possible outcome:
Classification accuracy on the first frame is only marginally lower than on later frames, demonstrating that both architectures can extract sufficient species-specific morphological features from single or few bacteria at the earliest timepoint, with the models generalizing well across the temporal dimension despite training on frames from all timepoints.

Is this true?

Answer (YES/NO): NO